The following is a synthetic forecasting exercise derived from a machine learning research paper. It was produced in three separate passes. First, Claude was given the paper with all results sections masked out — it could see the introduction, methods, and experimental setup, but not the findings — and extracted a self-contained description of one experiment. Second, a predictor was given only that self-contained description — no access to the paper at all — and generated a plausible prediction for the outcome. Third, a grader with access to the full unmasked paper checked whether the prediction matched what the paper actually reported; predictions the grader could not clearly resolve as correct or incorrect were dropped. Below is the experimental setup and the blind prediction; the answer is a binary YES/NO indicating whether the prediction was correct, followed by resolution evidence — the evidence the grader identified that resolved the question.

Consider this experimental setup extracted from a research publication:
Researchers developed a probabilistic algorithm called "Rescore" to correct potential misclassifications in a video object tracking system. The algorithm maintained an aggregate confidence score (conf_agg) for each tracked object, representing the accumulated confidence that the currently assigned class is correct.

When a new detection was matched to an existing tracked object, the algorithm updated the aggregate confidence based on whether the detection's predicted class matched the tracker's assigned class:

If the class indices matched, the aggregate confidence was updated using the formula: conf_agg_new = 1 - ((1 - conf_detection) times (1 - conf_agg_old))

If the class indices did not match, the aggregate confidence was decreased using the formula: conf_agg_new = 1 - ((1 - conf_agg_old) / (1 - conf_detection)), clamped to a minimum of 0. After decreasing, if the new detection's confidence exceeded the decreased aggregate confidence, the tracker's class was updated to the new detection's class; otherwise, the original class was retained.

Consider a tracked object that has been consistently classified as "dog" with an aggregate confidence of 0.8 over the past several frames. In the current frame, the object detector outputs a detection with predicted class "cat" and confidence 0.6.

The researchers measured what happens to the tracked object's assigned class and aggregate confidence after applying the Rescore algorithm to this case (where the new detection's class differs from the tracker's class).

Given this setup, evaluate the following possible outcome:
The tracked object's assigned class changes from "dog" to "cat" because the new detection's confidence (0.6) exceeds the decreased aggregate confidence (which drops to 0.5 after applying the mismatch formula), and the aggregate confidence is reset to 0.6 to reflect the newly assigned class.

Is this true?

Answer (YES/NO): YES